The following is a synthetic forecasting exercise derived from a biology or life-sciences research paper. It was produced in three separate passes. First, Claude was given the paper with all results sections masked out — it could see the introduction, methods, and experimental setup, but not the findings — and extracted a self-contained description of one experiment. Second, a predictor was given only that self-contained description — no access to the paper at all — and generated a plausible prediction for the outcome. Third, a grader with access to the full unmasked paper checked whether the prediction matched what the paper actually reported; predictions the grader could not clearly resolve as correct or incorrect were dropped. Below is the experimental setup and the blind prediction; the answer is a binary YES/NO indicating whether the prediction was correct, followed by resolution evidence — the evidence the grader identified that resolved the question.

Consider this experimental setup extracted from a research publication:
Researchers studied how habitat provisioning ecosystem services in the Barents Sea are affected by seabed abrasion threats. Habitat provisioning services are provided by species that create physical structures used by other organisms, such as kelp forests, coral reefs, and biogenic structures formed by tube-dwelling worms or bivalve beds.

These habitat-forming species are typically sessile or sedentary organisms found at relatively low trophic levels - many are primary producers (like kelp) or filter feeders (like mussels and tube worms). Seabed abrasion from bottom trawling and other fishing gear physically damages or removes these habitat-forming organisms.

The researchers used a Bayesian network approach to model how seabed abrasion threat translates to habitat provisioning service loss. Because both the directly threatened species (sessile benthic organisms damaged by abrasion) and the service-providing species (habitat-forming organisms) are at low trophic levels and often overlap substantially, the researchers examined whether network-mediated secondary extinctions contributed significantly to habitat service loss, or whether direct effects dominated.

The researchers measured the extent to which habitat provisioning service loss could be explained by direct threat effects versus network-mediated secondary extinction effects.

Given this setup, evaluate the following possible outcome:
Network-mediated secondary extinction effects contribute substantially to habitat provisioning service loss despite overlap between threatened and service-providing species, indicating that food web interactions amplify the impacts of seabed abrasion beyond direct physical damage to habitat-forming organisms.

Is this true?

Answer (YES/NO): NO